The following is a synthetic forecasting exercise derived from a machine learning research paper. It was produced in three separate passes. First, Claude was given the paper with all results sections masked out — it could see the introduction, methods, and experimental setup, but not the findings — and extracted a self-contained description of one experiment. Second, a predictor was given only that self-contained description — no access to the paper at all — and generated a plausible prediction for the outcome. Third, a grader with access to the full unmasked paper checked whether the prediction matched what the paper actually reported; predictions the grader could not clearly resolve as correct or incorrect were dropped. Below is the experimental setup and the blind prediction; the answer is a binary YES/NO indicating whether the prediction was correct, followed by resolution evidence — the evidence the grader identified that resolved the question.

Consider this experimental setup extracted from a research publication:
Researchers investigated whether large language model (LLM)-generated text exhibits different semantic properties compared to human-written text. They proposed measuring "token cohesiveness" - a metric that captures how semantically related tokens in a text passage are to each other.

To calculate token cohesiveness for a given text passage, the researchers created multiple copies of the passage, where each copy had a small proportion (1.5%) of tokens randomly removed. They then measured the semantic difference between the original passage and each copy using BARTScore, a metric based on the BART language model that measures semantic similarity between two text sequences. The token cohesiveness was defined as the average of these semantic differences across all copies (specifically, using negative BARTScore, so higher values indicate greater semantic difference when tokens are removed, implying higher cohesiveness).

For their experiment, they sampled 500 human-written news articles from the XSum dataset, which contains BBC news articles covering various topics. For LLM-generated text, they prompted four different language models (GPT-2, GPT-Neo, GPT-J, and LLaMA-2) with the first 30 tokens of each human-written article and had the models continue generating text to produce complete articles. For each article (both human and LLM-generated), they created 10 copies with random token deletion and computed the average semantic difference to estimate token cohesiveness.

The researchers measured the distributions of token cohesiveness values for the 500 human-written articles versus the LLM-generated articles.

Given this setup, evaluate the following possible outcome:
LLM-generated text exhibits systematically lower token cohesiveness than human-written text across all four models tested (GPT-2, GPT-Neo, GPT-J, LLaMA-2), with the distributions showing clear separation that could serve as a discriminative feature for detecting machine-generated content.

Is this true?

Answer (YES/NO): NO